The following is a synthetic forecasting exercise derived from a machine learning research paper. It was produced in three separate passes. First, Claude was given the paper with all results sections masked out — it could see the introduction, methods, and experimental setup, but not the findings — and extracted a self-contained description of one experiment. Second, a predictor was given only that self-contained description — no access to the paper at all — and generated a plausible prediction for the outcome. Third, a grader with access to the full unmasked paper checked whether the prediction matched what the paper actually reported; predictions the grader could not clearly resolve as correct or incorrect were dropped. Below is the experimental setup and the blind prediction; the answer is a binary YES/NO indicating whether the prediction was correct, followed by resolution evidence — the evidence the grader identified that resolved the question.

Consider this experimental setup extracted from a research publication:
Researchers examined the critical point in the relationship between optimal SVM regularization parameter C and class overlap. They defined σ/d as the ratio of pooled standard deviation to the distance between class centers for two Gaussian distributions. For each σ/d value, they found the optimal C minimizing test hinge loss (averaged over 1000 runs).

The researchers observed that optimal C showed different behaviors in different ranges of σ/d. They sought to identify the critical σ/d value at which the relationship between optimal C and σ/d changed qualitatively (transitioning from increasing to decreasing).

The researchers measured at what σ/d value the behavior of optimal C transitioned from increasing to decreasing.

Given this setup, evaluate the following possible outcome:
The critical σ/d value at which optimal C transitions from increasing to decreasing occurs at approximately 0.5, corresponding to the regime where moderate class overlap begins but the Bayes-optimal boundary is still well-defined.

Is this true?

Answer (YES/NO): NO